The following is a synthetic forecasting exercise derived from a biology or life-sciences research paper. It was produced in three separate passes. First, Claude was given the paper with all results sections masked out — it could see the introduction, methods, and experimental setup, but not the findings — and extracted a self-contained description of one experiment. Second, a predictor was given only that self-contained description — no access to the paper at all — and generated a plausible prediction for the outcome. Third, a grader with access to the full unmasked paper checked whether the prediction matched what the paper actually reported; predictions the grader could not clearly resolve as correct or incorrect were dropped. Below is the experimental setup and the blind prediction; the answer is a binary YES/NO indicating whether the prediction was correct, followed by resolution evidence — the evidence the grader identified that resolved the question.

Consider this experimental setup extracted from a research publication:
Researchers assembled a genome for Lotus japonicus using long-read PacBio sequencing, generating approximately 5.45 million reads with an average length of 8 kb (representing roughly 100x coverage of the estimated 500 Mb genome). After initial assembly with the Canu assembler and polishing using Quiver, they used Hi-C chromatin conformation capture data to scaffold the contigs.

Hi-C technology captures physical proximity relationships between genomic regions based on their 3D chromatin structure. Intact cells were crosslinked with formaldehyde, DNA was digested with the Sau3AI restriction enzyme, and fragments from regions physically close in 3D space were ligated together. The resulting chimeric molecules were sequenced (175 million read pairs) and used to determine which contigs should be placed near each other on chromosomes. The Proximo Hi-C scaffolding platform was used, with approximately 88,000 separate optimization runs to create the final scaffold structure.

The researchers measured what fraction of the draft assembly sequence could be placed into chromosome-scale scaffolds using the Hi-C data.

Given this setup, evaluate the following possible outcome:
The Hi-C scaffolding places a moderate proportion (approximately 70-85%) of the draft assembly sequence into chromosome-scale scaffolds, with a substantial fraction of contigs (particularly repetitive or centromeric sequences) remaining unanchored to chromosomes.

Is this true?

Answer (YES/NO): NO